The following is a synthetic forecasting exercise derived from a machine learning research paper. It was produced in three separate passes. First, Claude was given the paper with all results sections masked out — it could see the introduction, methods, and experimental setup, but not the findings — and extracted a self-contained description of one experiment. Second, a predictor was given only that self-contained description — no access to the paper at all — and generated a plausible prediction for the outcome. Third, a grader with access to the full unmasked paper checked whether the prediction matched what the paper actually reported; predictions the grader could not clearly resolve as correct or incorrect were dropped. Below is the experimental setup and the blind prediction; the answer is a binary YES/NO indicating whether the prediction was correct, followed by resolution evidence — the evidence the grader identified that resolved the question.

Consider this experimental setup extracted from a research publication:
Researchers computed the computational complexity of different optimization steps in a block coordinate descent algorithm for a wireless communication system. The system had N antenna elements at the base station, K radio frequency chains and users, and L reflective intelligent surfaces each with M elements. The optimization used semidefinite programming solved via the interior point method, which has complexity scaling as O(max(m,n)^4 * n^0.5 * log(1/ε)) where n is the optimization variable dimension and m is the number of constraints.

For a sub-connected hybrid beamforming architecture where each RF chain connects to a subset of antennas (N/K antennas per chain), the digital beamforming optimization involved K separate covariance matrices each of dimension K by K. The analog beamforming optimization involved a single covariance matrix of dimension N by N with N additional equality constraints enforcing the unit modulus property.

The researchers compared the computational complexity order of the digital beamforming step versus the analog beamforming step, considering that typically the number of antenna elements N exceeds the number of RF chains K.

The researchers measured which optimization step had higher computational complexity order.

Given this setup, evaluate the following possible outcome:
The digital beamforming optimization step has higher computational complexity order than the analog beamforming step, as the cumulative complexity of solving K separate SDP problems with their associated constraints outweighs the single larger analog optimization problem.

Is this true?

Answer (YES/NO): NO